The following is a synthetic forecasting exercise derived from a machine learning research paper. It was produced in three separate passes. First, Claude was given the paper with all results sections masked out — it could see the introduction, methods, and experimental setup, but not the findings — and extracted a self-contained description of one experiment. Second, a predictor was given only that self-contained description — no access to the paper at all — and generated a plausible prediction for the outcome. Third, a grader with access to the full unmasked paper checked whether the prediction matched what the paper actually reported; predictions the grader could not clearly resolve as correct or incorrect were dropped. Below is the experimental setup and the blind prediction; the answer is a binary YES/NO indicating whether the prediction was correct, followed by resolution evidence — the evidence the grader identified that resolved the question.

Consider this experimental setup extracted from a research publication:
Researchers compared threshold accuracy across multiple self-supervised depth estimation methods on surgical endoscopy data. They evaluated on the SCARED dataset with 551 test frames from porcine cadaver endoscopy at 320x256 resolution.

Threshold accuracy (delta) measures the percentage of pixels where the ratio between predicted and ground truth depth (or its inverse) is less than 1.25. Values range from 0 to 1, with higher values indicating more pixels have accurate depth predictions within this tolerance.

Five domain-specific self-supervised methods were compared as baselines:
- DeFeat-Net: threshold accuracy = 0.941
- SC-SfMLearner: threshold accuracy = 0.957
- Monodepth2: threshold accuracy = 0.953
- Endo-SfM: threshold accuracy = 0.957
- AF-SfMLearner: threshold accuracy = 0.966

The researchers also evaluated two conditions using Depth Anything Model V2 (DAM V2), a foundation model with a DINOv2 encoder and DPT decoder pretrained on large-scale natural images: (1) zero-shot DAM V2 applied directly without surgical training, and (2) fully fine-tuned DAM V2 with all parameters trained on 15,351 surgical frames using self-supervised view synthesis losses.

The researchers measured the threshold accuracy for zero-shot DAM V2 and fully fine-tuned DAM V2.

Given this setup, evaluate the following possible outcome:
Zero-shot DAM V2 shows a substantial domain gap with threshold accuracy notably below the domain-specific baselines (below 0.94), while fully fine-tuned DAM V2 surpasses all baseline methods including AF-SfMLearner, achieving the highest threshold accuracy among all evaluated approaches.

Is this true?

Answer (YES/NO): NO